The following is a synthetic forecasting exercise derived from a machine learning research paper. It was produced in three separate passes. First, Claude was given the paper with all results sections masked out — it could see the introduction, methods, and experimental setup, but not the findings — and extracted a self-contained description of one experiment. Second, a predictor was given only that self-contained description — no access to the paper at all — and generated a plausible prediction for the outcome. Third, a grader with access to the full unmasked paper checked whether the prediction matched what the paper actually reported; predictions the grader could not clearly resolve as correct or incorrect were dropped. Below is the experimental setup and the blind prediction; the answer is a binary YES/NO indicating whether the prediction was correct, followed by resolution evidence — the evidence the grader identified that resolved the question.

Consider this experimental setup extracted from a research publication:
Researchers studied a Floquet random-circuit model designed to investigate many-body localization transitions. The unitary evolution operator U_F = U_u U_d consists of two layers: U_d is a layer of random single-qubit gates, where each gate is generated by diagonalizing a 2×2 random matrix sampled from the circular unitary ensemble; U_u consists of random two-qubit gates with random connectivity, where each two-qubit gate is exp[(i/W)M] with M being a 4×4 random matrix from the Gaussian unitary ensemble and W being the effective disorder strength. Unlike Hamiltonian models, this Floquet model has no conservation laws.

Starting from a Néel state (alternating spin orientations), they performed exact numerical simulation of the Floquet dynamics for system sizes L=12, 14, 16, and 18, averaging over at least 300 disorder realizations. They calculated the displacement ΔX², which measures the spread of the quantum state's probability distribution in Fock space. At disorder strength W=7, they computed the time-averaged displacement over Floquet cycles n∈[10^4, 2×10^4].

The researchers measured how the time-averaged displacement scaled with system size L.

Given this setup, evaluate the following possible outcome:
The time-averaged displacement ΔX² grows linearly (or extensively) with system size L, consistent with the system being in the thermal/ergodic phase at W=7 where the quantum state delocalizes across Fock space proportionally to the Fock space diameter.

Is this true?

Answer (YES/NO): NO